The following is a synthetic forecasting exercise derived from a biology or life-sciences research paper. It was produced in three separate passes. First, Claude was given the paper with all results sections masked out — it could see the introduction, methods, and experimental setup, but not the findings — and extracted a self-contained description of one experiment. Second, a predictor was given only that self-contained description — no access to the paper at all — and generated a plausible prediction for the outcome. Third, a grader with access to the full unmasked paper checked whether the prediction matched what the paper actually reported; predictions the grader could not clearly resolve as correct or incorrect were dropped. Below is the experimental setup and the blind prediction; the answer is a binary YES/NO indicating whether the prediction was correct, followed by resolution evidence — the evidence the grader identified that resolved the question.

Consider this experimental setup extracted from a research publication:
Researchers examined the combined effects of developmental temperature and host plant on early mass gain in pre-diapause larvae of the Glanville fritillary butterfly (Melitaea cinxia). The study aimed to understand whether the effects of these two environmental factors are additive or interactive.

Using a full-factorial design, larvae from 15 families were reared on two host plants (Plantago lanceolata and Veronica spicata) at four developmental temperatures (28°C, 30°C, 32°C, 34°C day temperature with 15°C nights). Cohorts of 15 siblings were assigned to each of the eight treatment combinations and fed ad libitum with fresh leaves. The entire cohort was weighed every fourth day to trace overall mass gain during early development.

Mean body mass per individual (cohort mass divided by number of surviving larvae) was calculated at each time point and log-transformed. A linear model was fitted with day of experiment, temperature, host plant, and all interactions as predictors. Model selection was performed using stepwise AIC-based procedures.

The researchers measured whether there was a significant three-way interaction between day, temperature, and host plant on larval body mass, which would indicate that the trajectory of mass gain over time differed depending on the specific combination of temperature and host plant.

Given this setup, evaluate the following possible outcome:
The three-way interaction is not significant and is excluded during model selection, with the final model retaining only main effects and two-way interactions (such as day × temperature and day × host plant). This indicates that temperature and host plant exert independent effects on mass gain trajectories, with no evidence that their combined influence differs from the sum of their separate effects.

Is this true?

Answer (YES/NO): YES